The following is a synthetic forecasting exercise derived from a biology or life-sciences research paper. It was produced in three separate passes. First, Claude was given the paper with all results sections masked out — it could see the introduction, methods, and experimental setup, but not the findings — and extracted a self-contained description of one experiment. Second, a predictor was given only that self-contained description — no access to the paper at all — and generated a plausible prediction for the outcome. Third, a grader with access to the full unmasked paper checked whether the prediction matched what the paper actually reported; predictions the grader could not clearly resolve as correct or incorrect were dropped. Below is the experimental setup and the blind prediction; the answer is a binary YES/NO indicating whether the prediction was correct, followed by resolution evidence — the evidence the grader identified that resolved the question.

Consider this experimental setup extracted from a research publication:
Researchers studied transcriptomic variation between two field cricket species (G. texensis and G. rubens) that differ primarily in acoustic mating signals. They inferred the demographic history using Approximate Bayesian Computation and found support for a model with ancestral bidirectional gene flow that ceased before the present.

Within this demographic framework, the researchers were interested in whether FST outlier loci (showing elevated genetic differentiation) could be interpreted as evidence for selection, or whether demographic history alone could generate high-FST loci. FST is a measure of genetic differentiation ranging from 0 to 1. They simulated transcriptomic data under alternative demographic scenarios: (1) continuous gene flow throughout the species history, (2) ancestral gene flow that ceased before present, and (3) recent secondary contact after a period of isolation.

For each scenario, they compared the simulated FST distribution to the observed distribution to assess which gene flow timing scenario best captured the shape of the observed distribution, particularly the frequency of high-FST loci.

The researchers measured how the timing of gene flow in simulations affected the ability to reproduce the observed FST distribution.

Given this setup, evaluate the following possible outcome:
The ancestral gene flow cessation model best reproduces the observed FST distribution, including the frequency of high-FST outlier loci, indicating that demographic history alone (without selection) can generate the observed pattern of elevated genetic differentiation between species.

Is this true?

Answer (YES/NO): YES